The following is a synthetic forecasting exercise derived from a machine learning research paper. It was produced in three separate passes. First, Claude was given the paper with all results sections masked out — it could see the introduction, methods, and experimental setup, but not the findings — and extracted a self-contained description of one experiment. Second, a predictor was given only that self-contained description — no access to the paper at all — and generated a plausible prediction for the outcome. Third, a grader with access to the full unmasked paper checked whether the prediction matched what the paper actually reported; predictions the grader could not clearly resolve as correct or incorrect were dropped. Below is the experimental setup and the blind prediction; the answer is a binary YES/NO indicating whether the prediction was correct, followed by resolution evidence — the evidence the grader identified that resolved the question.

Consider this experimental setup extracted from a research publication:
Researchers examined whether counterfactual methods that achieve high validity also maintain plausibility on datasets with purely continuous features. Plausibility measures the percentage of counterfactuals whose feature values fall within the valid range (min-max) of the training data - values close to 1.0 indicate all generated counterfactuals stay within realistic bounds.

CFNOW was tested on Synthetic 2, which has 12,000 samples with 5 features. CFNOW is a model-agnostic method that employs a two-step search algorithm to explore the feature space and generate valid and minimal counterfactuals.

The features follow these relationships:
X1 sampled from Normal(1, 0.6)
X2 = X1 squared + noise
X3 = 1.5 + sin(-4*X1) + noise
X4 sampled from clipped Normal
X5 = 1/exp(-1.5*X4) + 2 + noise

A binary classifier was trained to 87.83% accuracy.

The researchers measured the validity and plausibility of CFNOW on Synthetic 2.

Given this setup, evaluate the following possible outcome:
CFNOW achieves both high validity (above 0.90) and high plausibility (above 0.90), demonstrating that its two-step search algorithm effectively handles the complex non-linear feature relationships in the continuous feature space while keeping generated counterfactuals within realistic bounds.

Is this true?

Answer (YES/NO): NO